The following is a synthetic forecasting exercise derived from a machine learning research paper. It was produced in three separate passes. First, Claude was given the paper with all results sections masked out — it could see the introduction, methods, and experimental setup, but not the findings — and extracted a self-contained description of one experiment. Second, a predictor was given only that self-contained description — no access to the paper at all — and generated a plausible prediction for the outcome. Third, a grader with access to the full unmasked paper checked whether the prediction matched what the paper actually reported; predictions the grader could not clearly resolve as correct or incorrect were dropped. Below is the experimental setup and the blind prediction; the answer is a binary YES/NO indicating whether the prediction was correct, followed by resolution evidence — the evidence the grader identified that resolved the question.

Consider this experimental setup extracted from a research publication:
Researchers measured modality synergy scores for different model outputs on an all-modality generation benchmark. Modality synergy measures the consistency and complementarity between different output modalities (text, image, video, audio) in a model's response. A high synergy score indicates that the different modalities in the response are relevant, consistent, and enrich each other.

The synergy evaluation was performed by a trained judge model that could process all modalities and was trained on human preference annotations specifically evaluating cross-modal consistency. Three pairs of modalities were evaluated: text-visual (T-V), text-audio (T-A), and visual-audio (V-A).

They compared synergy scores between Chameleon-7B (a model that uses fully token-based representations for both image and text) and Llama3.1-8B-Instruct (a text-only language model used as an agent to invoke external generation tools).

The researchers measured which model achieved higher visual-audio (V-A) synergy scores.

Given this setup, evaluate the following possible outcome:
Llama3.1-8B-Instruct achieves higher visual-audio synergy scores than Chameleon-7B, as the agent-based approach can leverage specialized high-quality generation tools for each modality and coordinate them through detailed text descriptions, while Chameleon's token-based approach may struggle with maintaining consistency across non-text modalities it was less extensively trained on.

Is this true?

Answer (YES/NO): NO